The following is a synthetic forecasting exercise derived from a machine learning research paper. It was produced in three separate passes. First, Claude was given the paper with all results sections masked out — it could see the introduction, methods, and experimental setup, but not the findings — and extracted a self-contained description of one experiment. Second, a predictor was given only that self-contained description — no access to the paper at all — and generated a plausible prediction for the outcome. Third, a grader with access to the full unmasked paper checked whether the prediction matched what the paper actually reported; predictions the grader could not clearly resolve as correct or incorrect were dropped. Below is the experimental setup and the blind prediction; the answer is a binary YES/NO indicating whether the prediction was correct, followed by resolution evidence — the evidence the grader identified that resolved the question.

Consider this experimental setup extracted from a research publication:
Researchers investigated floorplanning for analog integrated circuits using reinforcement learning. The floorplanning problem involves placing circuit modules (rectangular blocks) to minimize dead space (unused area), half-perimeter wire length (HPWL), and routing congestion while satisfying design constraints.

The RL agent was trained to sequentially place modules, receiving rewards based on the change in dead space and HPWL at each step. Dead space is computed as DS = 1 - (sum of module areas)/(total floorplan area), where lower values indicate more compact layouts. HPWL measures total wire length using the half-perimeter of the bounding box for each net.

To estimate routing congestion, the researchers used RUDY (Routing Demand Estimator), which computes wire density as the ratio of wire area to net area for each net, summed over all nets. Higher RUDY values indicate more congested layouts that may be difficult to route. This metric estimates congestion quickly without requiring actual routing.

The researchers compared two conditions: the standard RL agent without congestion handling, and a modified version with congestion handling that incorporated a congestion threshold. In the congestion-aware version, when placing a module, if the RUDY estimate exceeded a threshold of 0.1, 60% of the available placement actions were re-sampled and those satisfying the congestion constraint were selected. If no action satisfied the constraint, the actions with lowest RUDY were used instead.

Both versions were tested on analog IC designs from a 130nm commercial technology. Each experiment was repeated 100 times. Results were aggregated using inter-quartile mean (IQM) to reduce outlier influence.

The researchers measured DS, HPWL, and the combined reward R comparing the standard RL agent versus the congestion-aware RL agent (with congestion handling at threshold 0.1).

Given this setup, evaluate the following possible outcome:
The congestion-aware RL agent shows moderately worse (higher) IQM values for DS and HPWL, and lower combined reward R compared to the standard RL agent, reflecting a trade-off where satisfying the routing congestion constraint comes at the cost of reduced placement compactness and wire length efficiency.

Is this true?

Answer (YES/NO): NO